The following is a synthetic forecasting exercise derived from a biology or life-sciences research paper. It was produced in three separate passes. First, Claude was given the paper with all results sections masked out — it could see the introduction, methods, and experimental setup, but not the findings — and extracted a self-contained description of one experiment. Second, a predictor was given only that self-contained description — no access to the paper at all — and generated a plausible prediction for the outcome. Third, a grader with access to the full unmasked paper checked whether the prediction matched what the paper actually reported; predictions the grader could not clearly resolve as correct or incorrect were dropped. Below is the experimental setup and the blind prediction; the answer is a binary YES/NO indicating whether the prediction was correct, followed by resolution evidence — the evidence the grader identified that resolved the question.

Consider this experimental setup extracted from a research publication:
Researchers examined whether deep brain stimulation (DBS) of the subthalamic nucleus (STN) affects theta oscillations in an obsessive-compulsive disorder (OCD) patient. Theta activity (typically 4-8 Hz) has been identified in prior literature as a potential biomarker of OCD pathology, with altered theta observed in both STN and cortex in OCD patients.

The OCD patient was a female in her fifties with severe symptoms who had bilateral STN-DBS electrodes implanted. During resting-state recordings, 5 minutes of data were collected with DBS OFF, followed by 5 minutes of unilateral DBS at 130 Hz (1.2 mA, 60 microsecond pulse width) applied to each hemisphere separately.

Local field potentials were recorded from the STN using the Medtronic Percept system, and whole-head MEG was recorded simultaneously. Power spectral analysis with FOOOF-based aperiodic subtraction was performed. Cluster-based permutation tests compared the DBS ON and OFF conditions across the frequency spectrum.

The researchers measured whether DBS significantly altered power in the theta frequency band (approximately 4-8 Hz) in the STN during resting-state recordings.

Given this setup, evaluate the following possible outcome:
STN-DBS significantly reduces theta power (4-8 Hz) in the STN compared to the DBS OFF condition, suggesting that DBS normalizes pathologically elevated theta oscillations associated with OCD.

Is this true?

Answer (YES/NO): NO